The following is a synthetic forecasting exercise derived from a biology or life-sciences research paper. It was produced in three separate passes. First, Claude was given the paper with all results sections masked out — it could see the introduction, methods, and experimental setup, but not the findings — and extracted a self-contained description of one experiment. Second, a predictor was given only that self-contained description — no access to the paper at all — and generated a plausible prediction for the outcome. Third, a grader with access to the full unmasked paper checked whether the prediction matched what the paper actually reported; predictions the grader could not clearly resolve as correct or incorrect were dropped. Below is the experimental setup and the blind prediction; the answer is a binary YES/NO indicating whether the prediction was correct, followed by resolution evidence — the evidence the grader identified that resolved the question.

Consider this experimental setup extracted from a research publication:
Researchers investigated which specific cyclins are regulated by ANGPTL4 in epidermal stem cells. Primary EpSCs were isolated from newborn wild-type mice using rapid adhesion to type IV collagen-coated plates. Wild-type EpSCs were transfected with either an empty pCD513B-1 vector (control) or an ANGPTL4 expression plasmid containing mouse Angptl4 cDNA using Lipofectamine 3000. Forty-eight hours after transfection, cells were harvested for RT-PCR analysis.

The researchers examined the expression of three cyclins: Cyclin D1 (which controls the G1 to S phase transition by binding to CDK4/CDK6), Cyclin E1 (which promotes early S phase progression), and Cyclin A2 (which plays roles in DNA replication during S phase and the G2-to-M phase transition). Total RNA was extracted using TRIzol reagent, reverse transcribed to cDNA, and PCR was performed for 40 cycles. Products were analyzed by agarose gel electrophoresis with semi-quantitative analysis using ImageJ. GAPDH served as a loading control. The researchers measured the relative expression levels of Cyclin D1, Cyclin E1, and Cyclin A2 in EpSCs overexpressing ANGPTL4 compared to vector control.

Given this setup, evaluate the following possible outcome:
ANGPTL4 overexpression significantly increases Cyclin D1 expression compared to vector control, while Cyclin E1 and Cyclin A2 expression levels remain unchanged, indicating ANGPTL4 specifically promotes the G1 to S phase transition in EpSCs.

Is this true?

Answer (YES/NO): NO